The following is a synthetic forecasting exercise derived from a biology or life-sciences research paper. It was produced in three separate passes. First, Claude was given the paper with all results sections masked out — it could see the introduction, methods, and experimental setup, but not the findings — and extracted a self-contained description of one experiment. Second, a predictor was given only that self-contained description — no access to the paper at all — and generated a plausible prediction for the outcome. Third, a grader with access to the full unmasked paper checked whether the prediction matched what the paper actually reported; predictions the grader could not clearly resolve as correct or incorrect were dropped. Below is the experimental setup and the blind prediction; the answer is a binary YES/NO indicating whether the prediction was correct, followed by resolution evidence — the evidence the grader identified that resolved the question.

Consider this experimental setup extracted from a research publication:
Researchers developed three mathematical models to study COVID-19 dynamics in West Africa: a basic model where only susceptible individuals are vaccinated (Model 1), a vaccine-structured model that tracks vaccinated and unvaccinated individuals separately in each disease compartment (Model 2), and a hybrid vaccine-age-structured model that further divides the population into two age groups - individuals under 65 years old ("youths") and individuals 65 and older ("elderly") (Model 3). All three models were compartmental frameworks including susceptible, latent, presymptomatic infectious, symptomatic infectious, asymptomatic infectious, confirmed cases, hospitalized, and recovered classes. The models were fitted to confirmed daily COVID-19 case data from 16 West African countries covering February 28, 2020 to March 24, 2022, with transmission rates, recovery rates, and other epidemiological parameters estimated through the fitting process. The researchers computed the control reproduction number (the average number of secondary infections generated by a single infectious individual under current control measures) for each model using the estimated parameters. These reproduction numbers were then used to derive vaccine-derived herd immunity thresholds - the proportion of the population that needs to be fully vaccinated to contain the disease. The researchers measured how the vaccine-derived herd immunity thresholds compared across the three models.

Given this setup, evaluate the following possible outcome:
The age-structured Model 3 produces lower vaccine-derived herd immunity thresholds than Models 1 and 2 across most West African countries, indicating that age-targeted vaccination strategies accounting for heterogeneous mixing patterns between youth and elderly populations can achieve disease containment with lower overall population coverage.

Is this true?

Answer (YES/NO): YES